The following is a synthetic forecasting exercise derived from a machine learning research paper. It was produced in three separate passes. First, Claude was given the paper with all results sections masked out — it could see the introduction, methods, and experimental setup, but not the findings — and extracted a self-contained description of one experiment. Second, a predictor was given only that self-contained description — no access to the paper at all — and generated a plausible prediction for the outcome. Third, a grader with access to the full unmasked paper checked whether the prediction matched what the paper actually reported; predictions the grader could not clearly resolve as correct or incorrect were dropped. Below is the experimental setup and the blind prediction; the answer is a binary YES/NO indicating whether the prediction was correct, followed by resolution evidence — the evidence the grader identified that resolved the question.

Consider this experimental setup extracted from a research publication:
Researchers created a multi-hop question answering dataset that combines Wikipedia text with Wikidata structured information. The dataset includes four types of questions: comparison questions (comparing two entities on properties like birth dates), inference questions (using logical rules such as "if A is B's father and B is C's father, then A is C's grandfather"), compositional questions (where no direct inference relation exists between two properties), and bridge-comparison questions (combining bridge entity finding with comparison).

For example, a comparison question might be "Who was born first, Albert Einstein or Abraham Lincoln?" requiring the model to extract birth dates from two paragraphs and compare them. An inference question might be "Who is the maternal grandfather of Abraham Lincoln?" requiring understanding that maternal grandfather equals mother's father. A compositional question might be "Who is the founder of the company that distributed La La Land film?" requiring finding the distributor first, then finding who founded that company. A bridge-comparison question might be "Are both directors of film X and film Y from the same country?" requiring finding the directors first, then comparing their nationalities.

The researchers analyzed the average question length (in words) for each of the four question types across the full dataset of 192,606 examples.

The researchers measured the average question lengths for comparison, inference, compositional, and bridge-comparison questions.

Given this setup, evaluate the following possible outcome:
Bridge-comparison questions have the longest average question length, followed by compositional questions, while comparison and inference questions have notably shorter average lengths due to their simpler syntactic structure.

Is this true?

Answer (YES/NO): NO